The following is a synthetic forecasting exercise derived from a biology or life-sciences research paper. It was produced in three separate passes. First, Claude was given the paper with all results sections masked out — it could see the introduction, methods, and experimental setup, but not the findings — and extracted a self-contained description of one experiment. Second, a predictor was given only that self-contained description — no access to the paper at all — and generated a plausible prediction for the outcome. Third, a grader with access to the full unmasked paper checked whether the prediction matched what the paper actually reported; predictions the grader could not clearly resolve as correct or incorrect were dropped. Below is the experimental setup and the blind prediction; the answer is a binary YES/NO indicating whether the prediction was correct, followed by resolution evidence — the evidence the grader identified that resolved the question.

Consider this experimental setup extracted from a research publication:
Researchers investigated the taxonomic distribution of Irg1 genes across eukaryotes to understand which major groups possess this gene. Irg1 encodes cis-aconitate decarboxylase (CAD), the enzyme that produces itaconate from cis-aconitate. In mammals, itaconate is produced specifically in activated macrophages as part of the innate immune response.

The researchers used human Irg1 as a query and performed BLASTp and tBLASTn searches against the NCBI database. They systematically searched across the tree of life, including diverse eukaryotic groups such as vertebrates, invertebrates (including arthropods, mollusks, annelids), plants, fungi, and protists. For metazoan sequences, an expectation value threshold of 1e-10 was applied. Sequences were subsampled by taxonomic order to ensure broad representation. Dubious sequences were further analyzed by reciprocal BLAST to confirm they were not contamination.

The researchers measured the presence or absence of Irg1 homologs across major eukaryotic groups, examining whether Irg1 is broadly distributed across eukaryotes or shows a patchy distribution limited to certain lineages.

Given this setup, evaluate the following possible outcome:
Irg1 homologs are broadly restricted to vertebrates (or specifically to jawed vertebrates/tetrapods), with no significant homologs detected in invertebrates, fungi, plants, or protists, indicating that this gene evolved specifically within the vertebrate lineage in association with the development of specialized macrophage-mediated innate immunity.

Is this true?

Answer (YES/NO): NO